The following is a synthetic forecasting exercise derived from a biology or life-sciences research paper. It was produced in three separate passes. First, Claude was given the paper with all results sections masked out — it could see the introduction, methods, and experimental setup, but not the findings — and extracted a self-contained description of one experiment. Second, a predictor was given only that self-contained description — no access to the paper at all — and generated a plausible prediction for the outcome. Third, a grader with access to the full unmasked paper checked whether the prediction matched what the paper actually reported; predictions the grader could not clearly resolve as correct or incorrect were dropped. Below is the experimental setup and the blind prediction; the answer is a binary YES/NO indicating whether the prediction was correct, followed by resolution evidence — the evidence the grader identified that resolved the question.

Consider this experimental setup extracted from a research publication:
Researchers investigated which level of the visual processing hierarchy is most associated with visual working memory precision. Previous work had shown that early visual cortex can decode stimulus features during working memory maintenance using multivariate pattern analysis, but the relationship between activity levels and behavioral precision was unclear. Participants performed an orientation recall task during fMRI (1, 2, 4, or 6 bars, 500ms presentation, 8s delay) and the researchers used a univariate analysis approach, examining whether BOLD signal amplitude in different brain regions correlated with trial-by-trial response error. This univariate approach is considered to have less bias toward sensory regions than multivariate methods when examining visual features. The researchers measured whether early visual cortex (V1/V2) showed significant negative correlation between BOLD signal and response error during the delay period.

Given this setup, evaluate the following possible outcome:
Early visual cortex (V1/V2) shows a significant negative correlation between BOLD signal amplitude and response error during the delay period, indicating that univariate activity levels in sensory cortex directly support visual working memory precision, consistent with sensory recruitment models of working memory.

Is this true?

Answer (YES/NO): NO